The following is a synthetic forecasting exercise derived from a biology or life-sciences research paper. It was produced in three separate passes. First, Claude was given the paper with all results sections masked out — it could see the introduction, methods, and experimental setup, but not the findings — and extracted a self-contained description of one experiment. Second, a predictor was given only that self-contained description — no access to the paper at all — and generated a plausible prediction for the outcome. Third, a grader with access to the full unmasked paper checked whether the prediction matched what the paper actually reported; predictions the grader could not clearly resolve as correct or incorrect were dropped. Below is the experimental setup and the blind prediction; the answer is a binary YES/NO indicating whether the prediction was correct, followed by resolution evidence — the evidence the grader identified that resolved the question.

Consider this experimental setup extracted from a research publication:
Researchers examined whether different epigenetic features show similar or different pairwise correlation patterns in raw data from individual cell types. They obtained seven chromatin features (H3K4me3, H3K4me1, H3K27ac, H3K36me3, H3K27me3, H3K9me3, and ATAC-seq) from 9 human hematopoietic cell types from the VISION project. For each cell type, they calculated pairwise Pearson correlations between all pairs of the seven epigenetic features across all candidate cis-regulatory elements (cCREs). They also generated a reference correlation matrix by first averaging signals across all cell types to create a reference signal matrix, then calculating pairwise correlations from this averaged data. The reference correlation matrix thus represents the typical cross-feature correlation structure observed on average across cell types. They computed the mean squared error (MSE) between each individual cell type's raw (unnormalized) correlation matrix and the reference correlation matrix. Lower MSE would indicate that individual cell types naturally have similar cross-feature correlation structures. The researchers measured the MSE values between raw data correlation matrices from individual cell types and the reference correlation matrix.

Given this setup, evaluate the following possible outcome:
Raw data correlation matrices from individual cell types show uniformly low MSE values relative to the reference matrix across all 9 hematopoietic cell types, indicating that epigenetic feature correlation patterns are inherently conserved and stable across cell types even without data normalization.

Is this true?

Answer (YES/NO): NO